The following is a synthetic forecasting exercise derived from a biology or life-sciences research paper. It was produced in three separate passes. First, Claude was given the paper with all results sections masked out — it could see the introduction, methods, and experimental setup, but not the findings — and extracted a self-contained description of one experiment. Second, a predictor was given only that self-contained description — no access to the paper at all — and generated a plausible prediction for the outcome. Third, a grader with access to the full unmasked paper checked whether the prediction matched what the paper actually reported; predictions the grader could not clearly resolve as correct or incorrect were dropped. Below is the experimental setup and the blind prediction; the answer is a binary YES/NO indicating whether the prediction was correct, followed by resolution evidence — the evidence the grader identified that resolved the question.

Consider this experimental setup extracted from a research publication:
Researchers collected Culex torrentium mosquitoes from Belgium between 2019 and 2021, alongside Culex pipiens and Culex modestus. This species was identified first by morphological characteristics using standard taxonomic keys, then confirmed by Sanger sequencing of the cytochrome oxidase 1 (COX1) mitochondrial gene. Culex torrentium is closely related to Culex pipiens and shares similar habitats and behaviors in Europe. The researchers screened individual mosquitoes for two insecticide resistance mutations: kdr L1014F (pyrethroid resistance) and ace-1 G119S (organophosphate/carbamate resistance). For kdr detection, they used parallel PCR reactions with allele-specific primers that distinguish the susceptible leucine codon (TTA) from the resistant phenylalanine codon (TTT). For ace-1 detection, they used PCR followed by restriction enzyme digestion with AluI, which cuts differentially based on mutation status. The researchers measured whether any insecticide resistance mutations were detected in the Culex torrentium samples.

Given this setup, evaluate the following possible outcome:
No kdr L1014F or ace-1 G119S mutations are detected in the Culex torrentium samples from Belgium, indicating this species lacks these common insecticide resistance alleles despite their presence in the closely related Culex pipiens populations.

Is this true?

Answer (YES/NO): YES